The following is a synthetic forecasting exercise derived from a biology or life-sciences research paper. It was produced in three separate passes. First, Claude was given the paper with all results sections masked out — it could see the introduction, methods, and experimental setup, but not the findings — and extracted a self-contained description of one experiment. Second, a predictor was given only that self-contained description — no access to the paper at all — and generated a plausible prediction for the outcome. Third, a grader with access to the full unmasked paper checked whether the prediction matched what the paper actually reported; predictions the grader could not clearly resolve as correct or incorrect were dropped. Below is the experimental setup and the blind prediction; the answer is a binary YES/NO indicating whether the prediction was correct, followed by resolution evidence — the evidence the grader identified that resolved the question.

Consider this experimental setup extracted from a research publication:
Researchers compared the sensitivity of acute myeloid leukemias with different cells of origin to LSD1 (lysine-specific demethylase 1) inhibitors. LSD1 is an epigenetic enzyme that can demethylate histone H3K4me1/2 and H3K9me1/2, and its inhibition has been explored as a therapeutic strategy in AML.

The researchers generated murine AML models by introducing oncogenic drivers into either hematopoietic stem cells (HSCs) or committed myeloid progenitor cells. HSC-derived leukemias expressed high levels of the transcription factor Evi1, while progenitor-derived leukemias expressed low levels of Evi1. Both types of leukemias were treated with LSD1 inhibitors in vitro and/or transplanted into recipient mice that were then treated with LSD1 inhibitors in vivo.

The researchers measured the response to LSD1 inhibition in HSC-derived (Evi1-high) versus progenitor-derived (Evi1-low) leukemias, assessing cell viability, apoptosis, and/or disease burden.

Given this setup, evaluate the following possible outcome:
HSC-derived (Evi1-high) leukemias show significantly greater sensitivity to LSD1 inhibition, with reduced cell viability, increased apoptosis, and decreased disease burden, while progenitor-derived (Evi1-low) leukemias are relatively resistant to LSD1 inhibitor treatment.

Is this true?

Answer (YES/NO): NO